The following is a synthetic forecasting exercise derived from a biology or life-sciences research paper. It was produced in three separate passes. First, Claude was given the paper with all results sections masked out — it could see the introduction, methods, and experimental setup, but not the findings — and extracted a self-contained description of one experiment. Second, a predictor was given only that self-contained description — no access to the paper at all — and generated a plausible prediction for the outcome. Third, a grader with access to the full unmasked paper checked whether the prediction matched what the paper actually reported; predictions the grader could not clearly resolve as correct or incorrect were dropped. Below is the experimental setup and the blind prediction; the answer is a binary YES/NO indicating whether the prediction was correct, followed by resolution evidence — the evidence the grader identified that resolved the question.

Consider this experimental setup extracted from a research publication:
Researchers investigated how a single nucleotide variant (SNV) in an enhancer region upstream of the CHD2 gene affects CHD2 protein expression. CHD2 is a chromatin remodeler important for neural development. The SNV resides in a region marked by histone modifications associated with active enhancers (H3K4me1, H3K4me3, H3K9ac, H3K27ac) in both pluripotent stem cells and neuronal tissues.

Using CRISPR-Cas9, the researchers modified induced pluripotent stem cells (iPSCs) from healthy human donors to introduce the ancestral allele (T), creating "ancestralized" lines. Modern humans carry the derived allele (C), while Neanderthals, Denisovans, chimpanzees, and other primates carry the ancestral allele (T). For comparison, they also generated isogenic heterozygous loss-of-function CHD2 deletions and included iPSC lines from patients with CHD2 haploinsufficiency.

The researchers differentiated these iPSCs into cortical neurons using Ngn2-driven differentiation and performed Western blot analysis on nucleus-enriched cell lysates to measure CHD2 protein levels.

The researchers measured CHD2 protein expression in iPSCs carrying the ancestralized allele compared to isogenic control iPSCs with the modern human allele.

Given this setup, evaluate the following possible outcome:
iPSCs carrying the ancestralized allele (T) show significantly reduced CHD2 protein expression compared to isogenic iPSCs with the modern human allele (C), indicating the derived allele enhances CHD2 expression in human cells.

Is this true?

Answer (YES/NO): NO